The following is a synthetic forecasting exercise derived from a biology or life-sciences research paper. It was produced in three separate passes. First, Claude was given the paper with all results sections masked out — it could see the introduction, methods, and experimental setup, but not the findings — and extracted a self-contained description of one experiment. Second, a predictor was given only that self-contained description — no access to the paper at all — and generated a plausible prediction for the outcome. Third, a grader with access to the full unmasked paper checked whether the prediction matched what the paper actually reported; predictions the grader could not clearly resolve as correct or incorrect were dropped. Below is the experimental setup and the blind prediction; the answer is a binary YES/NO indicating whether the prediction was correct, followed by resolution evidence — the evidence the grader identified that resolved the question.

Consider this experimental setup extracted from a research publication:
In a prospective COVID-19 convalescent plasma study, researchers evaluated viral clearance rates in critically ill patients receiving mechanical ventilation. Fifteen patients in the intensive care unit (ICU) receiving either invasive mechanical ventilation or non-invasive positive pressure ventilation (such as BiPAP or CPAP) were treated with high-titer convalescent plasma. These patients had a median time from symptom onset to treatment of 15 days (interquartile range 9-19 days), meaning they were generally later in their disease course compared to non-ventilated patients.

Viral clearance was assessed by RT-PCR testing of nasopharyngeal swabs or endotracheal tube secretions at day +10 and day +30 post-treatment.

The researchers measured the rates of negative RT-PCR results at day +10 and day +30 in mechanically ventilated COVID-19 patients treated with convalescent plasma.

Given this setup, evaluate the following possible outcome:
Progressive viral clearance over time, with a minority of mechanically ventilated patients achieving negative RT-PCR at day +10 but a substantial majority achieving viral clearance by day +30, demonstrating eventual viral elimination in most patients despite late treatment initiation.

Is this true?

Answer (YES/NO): NO